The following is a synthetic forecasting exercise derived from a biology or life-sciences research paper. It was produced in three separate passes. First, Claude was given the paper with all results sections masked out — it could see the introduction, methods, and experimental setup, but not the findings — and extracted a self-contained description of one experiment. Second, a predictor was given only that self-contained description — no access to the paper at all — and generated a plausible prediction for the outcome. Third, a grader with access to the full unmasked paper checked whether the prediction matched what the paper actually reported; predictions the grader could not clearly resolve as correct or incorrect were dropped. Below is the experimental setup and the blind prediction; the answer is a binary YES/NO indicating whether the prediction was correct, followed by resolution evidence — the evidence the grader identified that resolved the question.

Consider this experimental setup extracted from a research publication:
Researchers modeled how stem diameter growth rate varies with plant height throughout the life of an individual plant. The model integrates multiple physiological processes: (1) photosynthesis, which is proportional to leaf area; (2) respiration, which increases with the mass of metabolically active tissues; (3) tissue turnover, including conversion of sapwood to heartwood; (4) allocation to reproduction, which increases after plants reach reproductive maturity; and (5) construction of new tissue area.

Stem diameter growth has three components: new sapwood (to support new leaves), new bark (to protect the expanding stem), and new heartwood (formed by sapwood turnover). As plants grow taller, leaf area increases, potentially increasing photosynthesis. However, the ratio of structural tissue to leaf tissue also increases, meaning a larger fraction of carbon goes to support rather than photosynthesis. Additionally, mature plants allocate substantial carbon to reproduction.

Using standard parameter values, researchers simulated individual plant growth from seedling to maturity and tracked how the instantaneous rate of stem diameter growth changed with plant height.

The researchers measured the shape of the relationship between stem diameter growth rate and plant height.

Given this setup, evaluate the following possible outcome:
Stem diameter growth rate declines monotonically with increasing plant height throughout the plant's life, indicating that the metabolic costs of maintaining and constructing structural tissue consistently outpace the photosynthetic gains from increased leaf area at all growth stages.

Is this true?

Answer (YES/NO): NO